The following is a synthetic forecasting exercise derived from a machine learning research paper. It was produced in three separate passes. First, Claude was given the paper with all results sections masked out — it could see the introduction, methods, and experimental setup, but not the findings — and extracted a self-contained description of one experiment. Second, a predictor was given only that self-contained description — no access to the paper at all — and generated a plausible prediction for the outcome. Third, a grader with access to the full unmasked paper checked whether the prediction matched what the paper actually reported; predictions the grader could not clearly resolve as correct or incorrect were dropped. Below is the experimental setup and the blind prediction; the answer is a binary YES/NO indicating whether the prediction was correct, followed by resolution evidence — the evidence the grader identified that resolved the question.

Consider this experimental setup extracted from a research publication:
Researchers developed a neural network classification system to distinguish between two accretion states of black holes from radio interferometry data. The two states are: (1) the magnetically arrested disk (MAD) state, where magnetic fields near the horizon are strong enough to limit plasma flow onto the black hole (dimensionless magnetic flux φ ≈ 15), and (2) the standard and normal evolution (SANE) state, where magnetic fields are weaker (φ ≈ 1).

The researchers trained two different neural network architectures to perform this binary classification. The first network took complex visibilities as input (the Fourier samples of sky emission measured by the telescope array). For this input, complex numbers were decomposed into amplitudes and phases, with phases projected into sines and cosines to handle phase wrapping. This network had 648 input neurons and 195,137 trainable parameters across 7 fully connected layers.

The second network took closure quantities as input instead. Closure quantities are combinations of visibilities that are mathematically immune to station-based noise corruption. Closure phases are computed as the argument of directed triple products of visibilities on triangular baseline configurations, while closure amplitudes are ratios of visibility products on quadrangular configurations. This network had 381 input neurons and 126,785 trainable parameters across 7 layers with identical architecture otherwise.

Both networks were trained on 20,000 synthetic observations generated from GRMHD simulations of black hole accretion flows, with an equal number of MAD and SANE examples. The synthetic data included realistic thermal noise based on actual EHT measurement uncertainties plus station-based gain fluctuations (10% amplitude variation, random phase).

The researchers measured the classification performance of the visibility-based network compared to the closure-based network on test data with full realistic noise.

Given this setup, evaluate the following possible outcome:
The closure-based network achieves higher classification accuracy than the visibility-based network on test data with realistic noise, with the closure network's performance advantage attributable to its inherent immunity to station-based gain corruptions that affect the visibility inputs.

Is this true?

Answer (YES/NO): YES